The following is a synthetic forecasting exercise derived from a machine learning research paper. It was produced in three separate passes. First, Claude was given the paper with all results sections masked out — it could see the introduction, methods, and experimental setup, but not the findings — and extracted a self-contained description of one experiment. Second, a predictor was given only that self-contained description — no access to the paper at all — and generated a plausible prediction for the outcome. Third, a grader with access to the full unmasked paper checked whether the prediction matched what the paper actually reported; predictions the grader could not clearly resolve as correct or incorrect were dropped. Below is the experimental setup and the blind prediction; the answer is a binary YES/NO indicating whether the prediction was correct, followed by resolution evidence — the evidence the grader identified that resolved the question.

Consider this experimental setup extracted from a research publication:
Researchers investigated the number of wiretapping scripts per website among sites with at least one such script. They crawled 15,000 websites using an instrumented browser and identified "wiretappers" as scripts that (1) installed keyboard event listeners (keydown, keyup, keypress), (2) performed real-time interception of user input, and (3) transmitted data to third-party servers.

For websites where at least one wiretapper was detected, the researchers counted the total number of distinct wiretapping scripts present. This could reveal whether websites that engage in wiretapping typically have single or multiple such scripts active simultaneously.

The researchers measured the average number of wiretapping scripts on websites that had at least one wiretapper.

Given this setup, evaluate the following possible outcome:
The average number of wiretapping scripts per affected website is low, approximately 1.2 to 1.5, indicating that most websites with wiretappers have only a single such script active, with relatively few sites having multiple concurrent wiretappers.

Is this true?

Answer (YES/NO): NO